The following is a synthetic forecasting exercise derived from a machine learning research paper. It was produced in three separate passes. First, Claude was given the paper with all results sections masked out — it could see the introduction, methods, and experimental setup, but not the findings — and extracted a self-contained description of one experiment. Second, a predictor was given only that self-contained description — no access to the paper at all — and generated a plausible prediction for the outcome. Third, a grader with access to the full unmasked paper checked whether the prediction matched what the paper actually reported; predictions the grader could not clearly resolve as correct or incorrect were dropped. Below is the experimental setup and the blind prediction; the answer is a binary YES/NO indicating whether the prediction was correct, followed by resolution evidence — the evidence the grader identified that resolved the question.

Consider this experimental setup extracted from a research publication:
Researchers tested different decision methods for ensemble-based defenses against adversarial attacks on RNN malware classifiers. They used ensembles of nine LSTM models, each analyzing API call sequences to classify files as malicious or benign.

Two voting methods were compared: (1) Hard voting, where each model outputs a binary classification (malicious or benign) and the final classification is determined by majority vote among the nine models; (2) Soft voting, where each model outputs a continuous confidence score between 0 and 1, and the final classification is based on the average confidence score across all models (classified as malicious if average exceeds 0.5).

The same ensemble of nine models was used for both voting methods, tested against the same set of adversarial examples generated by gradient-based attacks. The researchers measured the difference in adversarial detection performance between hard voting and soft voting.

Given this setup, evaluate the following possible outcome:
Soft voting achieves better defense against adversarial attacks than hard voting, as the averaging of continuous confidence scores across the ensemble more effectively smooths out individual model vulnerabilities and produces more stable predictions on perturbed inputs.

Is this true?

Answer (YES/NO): NO